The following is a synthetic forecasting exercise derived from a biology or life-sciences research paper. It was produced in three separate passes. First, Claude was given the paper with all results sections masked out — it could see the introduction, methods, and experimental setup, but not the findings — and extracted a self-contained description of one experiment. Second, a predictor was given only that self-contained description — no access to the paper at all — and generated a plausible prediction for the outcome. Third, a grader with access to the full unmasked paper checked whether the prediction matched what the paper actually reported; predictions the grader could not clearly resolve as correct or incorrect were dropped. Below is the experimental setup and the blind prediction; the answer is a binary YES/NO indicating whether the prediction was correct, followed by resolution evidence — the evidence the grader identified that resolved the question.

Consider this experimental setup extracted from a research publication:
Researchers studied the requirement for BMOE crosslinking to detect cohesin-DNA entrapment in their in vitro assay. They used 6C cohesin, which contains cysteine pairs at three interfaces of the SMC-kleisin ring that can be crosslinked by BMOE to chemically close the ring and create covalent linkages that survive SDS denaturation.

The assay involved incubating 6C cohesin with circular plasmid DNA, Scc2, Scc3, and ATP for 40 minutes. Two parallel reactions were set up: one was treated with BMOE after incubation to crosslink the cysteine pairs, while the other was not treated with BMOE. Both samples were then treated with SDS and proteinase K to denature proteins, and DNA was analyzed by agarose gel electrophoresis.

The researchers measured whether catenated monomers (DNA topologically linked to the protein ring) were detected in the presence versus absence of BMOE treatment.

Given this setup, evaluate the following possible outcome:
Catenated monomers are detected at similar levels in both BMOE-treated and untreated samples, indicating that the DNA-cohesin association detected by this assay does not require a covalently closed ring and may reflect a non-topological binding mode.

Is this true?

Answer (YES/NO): NO